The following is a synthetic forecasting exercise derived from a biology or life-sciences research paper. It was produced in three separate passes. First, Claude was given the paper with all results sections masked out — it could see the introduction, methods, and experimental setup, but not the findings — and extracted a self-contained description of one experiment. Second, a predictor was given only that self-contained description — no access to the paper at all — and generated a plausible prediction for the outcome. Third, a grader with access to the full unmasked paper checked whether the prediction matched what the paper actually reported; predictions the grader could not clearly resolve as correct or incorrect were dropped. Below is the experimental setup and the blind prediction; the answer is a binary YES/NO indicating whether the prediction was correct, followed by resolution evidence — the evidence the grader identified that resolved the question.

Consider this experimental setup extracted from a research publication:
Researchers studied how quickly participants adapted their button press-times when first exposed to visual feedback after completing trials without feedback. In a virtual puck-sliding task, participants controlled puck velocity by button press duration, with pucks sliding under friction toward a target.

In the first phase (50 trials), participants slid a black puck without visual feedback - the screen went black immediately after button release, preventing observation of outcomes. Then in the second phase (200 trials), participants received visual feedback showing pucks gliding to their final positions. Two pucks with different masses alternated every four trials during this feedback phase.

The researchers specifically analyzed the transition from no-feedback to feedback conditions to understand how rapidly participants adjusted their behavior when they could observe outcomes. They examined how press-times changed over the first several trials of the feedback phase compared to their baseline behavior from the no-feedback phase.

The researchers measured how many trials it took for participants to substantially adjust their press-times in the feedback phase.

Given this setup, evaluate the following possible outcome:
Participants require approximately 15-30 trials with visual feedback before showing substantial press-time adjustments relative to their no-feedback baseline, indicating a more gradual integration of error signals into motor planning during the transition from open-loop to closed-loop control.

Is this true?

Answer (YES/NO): NO